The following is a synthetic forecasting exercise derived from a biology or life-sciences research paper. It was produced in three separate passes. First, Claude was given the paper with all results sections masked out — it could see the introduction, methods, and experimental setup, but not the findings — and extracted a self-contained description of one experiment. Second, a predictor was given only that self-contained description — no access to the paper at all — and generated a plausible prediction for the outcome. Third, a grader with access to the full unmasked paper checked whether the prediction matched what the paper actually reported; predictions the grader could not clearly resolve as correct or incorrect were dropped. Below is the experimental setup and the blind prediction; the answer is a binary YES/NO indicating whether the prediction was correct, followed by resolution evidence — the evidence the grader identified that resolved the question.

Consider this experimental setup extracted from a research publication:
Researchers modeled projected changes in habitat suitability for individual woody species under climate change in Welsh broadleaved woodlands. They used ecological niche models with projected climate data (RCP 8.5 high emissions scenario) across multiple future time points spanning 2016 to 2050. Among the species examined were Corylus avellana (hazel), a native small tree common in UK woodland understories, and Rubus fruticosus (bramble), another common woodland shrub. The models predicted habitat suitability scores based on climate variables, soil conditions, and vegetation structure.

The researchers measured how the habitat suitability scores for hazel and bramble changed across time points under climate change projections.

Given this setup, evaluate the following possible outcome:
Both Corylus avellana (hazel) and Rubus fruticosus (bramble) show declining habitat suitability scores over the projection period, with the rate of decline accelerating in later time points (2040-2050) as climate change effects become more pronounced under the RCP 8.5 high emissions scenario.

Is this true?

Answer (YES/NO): NO